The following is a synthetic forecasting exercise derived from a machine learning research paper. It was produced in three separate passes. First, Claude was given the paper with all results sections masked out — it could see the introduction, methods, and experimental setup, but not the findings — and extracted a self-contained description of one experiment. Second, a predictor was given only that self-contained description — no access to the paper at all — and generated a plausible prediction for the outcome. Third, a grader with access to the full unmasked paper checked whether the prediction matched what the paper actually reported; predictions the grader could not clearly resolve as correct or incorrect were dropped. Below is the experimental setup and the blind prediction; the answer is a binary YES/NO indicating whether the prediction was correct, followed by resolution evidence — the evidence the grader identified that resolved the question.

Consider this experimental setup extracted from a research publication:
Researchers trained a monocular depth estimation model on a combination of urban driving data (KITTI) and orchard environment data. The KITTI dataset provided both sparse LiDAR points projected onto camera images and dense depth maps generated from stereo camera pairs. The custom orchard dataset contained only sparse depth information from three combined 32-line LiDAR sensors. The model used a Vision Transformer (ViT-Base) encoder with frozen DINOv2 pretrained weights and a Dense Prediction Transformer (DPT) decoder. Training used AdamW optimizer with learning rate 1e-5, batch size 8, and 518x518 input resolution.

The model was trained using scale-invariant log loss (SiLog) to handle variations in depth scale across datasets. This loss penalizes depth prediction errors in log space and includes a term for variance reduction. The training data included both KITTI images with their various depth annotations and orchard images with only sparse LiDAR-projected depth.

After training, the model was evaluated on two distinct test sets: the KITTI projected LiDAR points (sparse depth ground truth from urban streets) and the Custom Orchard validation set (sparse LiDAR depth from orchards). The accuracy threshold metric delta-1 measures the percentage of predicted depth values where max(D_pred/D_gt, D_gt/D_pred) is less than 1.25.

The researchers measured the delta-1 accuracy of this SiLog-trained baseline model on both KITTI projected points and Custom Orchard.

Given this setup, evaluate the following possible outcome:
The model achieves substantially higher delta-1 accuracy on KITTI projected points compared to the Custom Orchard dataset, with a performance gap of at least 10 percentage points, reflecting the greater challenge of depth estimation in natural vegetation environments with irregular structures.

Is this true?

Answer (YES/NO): NO